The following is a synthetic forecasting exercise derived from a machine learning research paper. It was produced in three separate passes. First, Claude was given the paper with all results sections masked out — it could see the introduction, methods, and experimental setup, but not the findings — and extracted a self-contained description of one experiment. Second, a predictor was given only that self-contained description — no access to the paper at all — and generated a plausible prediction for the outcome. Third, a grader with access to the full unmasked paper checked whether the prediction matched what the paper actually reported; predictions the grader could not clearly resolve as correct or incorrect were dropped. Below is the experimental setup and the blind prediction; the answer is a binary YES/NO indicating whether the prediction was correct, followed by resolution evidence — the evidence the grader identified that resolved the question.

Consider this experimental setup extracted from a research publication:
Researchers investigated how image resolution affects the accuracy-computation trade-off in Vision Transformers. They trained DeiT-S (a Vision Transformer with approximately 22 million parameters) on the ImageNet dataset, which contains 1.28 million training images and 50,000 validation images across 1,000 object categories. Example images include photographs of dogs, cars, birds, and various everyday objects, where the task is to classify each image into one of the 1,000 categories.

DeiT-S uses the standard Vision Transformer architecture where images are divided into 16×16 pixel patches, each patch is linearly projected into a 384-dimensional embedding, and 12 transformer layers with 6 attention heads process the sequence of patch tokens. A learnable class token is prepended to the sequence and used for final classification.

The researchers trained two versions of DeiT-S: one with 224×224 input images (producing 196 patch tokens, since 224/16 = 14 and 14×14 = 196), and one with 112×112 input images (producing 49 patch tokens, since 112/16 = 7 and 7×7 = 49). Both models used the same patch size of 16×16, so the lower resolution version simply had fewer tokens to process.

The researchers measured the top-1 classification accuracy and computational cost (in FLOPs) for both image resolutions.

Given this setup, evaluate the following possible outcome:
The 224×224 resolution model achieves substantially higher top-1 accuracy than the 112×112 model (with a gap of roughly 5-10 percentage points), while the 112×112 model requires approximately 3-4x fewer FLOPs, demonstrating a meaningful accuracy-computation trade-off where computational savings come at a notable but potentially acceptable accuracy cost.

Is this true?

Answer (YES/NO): NO